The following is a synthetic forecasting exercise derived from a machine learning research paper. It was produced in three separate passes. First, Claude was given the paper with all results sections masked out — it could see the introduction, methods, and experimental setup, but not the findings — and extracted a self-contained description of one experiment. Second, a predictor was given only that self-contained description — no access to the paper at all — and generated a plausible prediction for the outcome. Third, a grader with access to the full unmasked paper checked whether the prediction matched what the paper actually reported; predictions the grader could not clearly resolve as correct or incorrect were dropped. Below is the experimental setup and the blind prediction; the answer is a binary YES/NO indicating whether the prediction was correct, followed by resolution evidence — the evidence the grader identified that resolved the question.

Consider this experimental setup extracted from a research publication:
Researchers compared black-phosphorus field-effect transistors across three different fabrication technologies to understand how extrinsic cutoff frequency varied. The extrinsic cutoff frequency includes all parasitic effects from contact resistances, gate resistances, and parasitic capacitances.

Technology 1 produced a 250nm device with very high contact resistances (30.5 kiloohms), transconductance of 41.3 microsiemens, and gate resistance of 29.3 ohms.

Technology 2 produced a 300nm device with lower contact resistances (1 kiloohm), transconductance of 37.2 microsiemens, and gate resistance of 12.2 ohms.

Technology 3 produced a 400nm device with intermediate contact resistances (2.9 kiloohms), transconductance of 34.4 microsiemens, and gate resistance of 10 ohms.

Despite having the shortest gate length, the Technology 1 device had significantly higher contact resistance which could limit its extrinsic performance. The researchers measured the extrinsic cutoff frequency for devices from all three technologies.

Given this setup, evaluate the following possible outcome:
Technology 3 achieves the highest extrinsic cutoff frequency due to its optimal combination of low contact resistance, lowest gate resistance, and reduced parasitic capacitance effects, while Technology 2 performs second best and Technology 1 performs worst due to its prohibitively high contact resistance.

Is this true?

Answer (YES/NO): NO